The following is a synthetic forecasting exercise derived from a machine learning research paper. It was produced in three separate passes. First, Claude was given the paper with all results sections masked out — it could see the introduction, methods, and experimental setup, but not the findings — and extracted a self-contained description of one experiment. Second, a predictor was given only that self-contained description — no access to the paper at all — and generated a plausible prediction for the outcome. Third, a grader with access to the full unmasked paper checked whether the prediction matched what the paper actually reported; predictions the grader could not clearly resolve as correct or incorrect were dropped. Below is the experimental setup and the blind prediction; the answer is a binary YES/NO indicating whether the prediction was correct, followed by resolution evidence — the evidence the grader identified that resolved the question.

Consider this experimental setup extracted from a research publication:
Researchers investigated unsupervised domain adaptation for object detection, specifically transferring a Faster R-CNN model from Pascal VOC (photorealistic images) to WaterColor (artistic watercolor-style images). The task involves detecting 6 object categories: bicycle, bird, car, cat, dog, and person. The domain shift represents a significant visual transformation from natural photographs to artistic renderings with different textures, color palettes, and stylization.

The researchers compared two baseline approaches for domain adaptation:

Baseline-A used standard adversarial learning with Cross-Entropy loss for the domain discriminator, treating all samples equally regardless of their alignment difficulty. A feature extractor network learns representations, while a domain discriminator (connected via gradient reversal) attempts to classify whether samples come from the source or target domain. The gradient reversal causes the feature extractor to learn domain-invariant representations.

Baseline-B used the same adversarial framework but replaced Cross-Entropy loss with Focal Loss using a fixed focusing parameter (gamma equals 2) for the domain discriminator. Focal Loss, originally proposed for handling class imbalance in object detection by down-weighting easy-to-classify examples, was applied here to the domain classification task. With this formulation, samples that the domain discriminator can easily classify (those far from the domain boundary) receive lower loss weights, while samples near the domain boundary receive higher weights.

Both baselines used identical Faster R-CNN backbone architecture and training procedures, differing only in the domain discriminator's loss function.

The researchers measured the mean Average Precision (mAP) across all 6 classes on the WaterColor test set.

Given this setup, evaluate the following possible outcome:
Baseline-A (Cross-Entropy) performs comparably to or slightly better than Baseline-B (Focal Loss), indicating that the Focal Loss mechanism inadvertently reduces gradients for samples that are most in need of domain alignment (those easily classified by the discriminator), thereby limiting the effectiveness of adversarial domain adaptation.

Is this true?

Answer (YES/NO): NO